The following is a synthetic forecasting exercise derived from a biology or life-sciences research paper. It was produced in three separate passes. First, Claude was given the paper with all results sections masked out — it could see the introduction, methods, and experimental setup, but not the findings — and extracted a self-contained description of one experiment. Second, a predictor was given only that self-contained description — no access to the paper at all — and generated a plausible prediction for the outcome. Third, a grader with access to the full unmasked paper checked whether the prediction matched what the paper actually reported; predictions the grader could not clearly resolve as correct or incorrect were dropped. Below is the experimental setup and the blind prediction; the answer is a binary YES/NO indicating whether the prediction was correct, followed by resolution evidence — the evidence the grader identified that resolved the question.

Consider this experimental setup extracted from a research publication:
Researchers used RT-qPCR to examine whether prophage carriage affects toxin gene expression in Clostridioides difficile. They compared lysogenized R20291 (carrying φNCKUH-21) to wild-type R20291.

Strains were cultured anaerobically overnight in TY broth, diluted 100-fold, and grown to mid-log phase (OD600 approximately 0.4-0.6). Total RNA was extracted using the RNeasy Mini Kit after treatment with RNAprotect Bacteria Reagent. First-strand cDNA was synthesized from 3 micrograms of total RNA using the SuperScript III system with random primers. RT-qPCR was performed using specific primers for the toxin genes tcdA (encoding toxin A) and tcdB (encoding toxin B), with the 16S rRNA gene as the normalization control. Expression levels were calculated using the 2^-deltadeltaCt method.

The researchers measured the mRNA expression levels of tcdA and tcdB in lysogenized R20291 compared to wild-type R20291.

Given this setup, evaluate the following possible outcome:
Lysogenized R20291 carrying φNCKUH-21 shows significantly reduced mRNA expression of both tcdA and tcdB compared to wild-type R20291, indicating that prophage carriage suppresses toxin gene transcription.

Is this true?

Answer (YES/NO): NO